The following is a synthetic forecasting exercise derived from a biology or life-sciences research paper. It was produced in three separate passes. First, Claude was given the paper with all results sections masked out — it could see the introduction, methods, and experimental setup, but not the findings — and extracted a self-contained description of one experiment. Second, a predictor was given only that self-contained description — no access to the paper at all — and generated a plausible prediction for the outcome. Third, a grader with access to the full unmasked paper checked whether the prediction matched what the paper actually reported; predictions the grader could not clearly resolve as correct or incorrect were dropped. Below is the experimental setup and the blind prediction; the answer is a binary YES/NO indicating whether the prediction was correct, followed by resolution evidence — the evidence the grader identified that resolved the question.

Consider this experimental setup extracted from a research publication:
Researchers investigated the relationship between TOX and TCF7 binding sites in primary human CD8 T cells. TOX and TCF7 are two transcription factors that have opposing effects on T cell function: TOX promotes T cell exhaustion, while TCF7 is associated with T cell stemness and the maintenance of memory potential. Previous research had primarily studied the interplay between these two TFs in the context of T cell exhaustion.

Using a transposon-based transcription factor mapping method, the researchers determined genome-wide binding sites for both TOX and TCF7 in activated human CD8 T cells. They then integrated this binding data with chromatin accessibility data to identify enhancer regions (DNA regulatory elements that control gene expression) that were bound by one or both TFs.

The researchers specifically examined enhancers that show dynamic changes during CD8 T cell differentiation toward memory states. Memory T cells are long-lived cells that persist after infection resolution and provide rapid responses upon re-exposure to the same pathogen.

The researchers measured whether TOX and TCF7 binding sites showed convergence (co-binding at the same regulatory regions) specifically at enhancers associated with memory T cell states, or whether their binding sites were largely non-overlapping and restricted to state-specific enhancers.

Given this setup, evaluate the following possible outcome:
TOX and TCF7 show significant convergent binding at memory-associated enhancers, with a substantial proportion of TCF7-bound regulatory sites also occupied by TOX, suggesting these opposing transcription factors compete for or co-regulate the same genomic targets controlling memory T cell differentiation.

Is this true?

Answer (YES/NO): YES